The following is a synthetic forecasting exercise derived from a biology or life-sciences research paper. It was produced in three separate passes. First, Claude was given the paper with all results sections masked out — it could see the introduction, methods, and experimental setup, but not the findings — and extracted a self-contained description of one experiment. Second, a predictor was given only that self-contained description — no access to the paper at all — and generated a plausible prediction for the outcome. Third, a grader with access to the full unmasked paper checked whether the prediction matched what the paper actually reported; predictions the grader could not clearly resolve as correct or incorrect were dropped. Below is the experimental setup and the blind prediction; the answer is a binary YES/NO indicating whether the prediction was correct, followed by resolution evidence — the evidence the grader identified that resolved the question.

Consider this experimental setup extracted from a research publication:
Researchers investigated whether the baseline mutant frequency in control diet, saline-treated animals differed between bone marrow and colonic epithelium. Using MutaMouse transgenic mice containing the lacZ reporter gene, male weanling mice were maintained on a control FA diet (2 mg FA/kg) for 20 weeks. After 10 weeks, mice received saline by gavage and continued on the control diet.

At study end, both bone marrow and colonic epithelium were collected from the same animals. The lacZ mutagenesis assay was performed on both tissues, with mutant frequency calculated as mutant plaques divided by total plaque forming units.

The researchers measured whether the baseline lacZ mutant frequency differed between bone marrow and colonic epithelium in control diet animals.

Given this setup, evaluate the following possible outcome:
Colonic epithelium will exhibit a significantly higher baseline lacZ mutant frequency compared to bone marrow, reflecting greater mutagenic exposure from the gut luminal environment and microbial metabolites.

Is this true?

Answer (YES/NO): YES